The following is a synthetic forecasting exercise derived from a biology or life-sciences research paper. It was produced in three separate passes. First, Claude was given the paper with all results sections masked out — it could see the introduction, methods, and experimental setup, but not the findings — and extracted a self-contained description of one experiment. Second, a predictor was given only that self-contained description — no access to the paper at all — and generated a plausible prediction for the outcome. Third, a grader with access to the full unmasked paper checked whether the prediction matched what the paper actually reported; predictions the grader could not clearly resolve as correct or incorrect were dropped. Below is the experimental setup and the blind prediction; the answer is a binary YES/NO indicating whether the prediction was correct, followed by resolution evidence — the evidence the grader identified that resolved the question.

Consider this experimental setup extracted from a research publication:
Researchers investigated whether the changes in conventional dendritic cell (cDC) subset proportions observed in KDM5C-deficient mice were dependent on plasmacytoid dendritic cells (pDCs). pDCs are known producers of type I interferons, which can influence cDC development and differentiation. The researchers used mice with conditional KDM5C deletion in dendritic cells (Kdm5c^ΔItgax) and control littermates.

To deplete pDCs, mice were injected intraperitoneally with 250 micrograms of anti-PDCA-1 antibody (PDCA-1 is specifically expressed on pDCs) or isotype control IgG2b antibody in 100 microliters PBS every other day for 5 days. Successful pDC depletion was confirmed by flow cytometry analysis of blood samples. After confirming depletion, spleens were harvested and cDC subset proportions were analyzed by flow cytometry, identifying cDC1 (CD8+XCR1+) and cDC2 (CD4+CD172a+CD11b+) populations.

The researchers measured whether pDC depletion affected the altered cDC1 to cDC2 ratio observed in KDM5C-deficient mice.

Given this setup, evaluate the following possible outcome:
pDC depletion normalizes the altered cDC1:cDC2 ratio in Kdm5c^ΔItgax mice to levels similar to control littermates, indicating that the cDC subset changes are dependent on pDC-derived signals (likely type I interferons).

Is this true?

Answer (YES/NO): NO